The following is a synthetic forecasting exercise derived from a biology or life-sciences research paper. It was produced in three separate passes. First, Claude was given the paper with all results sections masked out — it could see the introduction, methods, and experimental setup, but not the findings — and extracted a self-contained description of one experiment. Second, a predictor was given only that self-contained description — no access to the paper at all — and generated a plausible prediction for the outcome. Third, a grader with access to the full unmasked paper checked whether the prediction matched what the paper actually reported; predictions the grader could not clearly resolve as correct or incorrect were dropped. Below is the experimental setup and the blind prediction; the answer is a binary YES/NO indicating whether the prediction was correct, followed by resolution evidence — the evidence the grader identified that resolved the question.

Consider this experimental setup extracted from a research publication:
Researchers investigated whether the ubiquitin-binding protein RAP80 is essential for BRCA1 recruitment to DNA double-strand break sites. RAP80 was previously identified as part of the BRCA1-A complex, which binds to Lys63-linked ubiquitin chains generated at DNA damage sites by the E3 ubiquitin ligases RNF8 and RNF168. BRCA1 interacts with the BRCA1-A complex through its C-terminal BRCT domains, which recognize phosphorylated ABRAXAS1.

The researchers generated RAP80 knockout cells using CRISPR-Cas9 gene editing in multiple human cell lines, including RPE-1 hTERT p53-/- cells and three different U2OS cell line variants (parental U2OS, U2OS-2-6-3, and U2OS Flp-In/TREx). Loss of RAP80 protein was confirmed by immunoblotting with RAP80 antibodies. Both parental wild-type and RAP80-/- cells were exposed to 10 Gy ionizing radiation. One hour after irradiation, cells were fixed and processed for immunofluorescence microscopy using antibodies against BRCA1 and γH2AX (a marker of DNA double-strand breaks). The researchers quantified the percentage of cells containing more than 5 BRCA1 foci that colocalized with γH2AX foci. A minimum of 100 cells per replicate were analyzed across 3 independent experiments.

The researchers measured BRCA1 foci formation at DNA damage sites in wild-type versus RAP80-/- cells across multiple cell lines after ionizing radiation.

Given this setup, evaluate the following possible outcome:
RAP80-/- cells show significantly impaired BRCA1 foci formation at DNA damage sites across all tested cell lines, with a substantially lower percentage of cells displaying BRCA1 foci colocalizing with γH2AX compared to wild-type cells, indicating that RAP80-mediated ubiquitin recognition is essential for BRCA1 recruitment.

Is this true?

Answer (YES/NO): NO